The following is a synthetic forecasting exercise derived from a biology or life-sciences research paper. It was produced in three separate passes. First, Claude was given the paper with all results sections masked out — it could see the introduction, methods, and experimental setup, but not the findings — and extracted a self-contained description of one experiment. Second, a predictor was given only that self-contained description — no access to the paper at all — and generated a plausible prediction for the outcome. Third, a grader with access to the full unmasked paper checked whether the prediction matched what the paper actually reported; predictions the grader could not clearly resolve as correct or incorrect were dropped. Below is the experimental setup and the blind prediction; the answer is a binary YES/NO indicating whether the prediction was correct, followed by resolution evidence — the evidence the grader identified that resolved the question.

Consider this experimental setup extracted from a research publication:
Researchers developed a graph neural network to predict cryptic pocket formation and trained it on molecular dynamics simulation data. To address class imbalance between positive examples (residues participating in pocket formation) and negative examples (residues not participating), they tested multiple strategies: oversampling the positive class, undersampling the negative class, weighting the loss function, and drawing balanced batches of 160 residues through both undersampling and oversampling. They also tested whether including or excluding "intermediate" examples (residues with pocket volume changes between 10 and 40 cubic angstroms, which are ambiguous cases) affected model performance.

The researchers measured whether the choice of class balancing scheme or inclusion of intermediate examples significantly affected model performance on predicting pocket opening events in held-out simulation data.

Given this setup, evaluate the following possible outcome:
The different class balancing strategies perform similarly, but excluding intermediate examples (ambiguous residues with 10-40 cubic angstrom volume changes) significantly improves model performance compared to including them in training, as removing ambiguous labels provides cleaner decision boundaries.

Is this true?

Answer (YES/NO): NO